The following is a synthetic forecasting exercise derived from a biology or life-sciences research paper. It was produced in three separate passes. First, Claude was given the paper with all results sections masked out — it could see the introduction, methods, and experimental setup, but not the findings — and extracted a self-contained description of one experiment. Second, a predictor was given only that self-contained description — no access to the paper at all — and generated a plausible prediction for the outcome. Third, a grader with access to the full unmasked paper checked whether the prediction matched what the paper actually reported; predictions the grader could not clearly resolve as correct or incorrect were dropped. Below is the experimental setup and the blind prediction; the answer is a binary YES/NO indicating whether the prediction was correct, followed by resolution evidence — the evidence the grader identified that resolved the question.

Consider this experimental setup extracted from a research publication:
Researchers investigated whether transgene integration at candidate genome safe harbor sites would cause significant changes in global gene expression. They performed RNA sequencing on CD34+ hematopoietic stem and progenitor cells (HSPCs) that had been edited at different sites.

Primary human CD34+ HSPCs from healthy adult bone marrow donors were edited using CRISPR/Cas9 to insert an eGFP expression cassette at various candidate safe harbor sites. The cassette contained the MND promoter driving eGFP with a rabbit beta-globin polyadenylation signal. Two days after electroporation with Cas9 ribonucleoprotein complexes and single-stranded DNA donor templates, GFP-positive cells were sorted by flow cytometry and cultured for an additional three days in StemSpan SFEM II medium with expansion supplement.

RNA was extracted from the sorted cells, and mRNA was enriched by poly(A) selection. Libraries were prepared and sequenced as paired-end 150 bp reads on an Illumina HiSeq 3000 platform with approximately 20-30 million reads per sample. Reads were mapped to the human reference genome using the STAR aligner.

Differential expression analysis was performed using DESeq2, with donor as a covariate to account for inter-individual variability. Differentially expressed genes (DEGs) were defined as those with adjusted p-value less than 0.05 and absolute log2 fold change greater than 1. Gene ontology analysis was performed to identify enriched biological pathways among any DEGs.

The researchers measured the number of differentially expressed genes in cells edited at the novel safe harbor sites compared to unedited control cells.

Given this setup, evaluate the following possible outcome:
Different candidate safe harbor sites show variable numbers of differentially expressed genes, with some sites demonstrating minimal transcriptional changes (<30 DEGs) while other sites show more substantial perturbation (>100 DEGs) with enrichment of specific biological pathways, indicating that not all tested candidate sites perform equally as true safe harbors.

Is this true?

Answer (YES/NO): NO